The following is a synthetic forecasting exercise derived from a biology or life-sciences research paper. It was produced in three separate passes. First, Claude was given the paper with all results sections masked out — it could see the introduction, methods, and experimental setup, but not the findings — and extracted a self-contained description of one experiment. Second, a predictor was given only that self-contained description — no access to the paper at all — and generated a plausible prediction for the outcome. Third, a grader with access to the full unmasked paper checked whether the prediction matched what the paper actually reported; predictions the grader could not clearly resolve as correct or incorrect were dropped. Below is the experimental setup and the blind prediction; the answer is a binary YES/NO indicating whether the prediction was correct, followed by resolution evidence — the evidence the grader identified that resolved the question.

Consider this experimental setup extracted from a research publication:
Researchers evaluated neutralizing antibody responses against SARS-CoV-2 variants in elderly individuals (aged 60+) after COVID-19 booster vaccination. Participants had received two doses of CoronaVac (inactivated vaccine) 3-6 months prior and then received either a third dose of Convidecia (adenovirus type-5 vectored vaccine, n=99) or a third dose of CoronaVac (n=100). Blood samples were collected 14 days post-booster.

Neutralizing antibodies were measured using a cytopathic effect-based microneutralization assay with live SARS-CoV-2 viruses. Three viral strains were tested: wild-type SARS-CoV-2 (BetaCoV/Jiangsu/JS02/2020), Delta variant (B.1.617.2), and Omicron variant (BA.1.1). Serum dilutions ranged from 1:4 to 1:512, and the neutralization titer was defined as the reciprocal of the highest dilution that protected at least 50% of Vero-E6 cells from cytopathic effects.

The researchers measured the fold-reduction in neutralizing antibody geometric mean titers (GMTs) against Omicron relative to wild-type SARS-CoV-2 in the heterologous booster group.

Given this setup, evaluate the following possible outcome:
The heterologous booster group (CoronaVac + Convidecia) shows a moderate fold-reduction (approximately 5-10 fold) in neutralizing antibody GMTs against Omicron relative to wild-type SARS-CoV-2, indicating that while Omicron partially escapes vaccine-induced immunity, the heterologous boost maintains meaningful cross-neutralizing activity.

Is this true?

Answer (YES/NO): YES